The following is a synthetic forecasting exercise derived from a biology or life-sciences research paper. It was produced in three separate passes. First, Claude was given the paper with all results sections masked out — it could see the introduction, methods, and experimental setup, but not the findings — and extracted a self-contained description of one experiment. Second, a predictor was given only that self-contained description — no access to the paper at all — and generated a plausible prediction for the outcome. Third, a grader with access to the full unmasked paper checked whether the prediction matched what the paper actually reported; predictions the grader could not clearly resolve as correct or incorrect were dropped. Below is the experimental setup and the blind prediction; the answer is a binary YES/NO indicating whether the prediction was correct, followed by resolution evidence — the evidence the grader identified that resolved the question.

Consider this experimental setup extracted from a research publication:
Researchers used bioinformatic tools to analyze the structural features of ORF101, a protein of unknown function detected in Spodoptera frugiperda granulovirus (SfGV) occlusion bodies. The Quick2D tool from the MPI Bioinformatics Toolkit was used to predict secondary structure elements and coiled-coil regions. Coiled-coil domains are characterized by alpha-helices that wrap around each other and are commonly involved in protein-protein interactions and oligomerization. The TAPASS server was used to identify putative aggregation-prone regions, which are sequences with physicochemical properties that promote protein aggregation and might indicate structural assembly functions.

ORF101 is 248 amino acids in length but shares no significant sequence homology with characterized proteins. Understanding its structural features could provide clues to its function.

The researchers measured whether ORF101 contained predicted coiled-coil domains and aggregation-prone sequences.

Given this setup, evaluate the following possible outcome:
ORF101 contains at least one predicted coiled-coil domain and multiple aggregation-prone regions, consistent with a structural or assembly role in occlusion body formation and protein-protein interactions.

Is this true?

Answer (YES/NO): NO